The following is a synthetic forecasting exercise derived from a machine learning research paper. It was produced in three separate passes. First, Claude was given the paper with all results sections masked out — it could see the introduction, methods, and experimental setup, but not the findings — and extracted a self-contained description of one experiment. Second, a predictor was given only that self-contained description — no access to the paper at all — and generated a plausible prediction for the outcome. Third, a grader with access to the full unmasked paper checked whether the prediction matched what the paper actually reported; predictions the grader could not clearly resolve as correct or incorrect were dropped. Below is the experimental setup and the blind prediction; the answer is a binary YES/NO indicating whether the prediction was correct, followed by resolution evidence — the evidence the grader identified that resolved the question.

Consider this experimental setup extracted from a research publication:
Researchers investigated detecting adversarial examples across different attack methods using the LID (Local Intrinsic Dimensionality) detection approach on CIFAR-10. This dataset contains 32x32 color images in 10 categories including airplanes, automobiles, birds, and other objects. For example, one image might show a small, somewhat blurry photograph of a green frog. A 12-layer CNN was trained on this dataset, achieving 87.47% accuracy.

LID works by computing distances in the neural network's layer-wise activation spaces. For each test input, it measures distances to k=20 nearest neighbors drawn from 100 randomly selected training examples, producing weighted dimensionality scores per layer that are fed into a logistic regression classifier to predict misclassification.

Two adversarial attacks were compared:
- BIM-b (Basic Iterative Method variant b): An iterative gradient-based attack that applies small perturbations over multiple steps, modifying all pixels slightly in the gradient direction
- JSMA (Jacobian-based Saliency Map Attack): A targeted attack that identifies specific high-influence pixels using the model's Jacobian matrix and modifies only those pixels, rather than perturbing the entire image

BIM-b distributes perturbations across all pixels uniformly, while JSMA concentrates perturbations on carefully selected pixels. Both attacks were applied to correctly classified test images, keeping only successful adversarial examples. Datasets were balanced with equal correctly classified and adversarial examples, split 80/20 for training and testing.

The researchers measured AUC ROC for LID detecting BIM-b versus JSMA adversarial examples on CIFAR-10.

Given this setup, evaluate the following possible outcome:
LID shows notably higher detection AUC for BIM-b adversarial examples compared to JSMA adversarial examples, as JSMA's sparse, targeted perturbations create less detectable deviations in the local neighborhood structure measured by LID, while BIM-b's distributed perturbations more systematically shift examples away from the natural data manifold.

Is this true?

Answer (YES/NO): NO